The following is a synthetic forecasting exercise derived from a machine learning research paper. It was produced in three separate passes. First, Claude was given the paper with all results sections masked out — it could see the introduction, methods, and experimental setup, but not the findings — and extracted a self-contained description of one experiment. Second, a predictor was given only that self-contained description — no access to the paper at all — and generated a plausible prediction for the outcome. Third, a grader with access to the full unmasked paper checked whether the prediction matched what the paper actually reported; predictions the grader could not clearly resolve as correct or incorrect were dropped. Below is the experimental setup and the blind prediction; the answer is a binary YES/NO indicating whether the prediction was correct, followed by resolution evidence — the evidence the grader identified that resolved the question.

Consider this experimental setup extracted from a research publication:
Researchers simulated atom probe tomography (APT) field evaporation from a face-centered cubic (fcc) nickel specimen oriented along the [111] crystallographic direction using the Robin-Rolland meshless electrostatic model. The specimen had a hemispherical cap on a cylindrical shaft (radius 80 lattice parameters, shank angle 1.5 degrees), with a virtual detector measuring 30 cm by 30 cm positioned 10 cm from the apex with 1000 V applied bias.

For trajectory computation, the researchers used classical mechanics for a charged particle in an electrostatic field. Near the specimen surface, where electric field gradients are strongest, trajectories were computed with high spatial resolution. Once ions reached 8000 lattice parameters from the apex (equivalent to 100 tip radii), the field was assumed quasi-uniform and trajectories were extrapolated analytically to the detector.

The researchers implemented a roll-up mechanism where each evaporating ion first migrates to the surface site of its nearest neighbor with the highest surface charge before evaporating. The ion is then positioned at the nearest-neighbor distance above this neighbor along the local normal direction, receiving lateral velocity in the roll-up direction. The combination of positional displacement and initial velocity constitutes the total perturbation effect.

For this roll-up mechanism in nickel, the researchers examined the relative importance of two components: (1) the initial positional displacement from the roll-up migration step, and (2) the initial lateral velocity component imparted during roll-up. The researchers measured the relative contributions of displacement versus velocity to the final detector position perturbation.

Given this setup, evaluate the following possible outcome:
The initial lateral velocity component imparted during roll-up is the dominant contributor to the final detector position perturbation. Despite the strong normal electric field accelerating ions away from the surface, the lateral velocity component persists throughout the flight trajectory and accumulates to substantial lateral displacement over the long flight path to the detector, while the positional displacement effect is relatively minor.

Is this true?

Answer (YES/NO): NO